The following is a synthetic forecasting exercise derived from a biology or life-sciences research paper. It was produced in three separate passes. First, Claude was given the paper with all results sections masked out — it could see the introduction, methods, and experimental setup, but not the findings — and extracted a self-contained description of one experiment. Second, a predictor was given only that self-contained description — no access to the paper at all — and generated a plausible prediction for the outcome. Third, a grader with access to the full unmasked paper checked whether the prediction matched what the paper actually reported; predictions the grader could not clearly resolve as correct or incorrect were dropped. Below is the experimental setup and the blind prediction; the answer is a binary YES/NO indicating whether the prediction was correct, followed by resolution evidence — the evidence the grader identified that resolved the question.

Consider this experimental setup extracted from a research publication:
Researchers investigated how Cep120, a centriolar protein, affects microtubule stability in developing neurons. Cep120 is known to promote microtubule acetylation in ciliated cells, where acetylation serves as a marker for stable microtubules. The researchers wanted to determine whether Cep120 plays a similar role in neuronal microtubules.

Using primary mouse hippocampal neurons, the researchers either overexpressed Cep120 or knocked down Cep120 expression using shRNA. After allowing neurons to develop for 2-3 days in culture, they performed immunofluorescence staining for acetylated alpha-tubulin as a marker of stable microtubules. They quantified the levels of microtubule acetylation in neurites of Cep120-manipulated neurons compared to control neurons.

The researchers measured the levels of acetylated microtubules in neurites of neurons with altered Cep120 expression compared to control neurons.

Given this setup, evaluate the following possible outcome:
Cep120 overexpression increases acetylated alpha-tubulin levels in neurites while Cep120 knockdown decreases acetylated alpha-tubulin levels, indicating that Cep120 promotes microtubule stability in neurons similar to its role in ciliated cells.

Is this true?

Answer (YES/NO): NO